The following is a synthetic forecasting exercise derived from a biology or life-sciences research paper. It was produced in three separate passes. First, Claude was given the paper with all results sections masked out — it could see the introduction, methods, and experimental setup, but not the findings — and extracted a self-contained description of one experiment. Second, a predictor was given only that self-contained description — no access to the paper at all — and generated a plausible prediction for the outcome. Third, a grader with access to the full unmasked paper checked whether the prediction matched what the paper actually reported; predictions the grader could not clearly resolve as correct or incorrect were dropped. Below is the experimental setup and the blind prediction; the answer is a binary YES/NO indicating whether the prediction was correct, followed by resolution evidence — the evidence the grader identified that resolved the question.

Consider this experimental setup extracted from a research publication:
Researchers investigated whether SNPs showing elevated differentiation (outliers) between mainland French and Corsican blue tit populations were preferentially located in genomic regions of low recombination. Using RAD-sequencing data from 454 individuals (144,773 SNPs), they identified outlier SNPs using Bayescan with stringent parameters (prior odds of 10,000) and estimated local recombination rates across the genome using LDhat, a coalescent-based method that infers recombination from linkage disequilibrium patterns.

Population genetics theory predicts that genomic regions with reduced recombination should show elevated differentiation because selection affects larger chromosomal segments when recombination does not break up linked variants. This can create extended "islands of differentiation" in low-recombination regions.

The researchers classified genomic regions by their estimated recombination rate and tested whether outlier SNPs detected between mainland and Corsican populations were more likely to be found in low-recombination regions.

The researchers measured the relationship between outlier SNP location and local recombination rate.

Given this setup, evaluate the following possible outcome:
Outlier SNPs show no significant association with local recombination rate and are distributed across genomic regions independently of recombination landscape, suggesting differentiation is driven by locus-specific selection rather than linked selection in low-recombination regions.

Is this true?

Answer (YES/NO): NO